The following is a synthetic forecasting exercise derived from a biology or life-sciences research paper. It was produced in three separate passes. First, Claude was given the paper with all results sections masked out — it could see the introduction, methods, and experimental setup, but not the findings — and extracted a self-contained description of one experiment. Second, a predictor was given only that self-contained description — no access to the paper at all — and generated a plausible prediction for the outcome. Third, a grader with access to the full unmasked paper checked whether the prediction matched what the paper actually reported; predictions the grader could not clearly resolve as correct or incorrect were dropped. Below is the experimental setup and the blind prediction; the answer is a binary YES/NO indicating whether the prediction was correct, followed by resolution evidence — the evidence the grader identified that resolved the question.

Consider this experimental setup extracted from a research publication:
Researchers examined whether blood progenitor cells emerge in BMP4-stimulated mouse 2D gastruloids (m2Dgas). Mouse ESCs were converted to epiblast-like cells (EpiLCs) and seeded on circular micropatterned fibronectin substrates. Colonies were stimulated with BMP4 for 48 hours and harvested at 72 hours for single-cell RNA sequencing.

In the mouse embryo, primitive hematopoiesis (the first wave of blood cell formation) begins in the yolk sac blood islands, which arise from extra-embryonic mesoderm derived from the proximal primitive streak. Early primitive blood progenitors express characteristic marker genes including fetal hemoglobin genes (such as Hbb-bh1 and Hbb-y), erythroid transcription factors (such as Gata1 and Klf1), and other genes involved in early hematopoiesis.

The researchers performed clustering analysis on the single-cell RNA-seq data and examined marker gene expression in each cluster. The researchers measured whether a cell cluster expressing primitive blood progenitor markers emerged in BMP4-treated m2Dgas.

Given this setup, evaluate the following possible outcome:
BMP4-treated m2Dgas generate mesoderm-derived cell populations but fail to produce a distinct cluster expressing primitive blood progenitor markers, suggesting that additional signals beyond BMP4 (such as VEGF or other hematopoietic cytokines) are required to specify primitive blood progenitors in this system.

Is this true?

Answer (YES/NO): NO